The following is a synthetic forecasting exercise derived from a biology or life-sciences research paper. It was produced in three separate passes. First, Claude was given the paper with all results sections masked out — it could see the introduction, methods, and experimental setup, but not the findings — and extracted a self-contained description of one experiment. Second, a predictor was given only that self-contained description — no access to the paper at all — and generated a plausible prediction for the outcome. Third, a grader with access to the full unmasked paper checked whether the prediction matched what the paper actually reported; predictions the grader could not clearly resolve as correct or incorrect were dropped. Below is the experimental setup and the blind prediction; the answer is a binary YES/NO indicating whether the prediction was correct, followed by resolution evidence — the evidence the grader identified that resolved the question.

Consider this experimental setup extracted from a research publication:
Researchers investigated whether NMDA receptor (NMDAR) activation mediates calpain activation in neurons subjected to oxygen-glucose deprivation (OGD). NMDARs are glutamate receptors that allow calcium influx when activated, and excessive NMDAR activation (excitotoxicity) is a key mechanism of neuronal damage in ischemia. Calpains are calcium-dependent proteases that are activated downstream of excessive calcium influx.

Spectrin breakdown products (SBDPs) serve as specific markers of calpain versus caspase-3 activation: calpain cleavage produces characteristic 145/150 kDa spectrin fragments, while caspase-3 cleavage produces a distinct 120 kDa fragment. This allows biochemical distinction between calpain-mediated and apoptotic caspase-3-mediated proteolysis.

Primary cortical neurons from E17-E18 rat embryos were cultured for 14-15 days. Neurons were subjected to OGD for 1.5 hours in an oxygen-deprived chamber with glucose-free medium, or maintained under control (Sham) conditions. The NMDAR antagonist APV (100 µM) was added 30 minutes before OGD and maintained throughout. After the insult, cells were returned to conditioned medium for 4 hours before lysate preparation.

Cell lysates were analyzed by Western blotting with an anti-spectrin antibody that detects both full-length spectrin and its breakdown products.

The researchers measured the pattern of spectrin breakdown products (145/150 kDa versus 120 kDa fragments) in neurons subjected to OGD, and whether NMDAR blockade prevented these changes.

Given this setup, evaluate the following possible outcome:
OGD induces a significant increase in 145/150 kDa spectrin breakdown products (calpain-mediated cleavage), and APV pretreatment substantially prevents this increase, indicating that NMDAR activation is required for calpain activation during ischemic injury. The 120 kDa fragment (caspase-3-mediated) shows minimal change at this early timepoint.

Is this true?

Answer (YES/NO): YES